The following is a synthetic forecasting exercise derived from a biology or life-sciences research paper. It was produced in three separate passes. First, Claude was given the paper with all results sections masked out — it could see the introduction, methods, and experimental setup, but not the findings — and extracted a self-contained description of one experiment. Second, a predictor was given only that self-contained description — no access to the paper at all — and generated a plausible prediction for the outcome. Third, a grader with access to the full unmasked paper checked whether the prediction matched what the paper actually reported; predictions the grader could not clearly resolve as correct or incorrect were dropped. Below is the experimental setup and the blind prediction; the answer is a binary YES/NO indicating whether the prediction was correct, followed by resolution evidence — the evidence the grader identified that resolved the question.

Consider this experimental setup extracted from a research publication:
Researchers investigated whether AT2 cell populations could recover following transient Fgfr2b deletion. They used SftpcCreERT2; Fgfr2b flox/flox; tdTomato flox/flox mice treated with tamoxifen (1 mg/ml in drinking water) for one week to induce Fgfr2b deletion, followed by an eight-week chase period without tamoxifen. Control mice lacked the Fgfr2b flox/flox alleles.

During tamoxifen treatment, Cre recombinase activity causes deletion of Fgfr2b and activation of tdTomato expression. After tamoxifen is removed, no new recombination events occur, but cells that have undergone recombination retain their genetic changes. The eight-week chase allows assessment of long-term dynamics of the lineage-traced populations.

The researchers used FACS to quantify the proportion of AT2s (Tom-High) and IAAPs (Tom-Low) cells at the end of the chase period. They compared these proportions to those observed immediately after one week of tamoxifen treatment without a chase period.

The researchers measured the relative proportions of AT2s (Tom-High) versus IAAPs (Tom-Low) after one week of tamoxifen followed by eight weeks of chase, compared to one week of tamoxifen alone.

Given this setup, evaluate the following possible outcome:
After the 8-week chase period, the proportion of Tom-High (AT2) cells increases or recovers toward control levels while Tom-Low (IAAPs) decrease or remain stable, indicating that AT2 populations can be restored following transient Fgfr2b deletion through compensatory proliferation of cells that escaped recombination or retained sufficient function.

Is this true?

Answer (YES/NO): YES